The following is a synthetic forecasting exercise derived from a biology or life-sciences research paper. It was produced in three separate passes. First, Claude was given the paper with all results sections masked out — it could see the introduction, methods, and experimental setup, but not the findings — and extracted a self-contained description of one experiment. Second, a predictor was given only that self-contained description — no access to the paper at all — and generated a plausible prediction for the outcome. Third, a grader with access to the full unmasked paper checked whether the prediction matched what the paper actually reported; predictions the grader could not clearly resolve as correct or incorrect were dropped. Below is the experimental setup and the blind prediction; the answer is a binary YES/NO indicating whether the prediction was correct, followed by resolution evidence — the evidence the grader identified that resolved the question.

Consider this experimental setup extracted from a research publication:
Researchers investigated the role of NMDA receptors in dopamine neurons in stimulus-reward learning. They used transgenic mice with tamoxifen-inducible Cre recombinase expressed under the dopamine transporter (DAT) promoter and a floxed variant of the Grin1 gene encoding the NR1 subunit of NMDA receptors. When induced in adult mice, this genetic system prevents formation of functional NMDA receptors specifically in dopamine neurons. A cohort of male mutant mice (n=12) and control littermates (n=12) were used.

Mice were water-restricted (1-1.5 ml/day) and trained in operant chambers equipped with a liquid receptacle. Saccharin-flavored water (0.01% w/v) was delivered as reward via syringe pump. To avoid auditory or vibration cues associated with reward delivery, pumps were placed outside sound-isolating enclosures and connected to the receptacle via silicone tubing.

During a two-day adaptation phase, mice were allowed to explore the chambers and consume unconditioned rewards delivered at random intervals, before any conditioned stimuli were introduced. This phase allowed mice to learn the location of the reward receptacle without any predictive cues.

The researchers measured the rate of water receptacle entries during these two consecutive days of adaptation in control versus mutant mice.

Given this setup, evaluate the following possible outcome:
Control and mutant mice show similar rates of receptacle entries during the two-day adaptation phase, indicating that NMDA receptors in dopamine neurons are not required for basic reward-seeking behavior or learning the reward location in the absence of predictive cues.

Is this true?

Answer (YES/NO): YES